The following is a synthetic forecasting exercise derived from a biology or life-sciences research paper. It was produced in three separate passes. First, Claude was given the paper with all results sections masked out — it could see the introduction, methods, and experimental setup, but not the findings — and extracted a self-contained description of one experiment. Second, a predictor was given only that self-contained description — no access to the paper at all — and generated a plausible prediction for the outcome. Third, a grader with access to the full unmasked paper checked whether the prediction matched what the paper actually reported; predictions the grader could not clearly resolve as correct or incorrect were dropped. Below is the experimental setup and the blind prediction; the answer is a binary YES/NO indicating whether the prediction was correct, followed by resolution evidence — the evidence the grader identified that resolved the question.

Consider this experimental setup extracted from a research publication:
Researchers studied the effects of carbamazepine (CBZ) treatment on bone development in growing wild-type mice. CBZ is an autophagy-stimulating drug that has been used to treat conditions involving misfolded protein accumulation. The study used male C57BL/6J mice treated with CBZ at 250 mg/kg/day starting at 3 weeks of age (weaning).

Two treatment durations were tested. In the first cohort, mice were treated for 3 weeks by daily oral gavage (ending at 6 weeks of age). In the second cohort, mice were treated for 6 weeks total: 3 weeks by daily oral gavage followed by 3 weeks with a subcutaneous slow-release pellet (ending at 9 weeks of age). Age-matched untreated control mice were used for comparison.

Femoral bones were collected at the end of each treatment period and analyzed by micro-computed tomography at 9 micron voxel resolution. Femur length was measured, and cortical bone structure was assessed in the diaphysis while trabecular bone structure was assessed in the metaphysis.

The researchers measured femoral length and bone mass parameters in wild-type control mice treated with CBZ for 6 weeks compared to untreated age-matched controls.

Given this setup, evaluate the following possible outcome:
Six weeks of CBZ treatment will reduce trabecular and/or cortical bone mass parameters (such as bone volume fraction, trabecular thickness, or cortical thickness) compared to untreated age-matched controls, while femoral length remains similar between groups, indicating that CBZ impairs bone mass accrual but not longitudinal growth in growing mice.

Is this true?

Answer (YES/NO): NO